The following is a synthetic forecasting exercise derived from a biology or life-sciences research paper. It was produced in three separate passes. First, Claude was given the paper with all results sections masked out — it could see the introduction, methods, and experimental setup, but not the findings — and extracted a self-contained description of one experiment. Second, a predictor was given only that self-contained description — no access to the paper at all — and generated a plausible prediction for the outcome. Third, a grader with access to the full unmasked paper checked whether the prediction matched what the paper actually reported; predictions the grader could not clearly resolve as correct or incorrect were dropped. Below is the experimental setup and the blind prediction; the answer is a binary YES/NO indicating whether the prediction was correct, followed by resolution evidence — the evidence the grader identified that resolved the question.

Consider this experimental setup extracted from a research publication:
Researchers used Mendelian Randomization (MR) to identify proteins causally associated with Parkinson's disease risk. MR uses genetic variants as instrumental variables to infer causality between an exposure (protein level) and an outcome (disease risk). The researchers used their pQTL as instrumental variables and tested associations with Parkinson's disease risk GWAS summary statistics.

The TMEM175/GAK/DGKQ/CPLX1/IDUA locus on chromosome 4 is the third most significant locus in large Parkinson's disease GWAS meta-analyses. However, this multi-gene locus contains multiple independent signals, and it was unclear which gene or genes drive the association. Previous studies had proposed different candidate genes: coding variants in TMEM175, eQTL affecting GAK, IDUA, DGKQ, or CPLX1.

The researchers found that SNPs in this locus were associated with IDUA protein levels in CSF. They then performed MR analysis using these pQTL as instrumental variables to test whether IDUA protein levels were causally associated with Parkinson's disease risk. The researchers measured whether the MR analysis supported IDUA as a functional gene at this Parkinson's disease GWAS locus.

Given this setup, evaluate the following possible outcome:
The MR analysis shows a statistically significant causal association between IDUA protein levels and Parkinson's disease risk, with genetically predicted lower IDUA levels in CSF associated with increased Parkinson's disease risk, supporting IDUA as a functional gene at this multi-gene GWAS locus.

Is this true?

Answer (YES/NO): NO